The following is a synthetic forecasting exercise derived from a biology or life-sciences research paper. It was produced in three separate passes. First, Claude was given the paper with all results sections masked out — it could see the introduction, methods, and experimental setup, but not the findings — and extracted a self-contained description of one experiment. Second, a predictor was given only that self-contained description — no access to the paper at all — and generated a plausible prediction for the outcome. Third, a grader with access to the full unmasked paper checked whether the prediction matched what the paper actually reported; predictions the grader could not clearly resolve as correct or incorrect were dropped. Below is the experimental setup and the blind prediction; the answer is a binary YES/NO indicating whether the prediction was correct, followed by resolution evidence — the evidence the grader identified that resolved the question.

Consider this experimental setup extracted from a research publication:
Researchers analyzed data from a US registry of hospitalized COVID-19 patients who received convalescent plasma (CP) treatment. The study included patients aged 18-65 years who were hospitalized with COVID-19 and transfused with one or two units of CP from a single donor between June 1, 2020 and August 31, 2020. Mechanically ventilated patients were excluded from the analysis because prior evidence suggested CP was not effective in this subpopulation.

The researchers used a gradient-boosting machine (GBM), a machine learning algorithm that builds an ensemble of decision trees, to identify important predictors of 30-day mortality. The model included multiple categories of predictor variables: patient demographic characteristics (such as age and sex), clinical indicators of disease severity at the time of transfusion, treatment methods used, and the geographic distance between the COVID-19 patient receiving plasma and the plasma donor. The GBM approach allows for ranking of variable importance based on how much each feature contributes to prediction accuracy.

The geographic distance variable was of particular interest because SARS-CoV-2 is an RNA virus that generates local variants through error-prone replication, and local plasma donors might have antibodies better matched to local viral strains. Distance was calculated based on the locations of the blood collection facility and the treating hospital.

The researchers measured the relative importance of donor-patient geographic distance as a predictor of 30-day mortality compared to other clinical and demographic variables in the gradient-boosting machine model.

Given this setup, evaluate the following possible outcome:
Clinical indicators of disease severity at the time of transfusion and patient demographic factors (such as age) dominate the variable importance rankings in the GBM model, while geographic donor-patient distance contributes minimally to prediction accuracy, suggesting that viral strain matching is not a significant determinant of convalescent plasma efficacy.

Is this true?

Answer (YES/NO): NO